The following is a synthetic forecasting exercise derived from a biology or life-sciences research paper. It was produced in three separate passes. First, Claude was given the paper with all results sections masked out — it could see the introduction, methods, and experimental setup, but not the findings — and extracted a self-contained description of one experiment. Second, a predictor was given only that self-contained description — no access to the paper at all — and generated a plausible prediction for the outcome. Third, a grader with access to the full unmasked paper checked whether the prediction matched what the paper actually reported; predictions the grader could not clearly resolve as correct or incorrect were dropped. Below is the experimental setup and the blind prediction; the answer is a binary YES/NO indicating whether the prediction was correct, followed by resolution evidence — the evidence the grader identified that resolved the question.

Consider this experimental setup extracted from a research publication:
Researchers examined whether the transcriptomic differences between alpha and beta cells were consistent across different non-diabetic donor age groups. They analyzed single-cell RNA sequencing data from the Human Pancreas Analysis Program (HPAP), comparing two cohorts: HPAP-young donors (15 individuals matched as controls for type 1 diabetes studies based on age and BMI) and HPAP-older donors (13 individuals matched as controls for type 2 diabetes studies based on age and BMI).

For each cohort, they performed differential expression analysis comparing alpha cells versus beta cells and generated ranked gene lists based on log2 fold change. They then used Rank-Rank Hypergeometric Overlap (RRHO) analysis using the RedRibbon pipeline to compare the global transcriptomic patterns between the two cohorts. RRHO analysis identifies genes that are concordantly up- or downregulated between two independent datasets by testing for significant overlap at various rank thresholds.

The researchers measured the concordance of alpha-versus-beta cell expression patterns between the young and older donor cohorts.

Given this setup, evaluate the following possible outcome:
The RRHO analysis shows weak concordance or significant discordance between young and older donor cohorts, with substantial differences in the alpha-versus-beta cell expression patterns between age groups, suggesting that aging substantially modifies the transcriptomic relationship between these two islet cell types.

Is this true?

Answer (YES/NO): NO